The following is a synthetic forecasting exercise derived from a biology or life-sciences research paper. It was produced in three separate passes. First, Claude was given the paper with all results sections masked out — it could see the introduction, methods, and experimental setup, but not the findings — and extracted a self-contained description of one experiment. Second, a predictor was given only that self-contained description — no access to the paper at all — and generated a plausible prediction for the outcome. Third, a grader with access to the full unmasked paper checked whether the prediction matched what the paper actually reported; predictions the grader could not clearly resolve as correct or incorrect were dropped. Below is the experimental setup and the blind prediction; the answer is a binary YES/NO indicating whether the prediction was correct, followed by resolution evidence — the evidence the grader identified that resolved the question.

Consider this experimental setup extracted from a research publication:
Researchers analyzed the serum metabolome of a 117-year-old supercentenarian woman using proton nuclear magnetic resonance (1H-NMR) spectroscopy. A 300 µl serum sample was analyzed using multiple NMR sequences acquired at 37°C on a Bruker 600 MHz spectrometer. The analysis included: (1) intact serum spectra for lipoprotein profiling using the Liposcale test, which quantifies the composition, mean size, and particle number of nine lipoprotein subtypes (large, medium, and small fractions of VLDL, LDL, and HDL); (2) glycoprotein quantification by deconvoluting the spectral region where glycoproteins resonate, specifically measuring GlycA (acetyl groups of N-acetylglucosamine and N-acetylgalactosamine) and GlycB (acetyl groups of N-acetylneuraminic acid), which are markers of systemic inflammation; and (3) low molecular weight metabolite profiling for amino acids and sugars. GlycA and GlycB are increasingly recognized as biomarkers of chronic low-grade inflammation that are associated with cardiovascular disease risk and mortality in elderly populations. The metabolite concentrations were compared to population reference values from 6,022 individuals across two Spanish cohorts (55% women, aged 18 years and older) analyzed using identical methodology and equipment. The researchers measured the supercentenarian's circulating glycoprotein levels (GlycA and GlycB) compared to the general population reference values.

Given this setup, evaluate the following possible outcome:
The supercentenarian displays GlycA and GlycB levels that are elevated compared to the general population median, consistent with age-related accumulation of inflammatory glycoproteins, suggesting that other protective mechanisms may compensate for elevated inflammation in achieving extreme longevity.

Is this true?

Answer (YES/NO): NO